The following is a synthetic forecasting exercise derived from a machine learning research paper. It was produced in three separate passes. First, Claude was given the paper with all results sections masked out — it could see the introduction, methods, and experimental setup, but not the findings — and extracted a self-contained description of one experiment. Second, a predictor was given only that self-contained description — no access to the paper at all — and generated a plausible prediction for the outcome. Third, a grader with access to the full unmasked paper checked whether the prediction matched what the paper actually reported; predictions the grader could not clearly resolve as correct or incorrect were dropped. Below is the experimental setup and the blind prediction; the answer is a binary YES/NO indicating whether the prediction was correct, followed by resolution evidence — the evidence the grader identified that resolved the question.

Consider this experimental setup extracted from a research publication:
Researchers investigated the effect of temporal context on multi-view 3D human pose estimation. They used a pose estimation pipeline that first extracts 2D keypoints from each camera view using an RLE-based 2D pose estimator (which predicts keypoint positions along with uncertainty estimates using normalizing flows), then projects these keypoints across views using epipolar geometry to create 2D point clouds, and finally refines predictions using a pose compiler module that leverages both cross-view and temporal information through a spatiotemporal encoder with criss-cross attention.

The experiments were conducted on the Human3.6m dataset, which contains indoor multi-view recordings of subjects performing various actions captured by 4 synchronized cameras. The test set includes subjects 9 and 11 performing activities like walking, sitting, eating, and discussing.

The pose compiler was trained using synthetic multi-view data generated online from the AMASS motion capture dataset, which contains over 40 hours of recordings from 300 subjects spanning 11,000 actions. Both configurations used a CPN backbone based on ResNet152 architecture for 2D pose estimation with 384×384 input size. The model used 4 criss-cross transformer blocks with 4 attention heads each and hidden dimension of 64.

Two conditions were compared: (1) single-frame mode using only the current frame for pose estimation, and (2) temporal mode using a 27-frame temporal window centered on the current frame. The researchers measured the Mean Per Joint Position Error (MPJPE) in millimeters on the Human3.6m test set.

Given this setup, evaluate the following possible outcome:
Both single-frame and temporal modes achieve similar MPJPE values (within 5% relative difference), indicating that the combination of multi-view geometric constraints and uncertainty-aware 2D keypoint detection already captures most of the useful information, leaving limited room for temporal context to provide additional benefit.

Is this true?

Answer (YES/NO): YES